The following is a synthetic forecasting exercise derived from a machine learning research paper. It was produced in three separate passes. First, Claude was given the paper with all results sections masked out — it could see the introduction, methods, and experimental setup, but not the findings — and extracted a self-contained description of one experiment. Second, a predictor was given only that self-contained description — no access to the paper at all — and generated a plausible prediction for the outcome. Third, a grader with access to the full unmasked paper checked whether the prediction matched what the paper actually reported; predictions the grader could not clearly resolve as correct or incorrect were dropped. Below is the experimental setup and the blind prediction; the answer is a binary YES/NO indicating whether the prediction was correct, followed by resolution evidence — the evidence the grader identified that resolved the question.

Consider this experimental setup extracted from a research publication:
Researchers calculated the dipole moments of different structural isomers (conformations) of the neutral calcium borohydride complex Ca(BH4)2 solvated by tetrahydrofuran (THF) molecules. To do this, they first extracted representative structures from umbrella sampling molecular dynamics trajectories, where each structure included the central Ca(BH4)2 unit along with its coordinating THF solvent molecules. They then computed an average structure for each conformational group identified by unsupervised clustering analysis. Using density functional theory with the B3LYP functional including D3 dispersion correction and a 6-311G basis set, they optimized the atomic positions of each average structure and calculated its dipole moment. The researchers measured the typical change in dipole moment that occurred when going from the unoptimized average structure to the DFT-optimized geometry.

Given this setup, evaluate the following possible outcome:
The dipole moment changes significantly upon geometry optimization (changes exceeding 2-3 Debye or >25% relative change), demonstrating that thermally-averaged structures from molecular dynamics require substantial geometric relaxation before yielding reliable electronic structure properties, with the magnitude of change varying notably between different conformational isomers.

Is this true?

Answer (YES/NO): NO